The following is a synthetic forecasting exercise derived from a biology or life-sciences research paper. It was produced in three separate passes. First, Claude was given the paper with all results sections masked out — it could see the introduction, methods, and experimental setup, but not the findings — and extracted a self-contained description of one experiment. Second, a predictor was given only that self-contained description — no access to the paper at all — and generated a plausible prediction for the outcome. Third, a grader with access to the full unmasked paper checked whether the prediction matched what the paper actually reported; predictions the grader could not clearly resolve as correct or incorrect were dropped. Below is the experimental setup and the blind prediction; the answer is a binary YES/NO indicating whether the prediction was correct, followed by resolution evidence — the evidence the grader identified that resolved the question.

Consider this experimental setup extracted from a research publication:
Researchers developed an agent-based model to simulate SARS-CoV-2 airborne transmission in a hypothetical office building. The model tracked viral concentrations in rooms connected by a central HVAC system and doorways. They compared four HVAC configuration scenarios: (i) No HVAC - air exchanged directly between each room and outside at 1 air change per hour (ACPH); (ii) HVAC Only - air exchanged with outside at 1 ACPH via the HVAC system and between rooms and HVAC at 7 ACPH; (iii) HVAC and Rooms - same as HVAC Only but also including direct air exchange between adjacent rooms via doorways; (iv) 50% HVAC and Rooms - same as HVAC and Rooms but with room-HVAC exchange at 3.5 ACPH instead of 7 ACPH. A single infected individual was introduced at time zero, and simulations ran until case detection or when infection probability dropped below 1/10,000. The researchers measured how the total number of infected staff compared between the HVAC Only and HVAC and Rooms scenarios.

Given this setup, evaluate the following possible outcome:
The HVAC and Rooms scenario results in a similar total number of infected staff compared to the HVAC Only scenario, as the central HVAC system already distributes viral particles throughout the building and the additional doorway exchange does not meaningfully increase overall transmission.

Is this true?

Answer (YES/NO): YES